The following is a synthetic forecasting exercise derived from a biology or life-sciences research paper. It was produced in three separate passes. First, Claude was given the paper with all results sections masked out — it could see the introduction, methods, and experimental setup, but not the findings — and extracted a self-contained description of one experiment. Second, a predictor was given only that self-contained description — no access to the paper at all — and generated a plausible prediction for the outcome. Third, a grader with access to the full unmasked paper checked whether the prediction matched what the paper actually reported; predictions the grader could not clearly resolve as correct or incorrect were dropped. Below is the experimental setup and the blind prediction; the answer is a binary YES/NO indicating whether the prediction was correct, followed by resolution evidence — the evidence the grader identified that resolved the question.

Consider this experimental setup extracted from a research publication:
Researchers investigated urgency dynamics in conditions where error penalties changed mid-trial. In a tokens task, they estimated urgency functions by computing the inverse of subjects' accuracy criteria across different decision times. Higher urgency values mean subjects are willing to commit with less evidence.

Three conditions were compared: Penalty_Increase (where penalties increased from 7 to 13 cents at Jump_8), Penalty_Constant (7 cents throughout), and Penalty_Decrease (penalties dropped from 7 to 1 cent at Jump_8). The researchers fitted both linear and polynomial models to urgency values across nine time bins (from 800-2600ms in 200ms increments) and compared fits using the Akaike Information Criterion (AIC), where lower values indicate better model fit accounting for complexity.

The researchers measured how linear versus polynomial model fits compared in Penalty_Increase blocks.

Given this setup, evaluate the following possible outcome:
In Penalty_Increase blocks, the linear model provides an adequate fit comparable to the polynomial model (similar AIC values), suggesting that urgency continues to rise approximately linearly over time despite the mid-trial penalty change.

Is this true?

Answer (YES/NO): NO